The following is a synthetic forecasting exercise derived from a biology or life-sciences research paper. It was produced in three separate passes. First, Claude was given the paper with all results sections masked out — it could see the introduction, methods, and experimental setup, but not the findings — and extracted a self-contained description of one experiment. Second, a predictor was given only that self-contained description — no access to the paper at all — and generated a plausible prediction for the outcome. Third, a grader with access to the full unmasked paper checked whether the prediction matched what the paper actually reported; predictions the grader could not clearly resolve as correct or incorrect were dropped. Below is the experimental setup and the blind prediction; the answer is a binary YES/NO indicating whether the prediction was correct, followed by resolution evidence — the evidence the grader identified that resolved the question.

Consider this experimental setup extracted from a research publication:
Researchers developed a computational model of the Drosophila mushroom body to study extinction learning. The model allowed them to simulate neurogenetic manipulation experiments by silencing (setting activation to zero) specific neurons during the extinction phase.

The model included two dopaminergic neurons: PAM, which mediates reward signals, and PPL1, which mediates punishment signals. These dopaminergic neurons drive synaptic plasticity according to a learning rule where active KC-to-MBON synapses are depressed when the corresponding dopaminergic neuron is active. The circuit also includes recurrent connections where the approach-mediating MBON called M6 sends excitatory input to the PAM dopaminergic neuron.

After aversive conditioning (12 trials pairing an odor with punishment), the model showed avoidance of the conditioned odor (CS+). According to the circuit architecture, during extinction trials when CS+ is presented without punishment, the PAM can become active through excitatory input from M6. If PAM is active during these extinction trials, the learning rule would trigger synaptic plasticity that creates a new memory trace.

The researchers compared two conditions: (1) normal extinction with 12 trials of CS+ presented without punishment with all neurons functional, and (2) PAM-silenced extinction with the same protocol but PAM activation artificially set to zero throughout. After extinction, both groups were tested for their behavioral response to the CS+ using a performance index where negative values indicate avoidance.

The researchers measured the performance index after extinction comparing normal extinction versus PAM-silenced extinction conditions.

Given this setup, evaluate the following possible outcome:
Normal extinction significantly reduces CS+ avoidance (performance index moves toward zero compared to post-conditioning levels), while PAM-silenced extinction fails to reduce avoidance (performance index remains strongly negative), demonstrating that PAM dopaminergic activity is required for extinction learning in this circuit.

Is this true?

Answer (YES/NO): YES